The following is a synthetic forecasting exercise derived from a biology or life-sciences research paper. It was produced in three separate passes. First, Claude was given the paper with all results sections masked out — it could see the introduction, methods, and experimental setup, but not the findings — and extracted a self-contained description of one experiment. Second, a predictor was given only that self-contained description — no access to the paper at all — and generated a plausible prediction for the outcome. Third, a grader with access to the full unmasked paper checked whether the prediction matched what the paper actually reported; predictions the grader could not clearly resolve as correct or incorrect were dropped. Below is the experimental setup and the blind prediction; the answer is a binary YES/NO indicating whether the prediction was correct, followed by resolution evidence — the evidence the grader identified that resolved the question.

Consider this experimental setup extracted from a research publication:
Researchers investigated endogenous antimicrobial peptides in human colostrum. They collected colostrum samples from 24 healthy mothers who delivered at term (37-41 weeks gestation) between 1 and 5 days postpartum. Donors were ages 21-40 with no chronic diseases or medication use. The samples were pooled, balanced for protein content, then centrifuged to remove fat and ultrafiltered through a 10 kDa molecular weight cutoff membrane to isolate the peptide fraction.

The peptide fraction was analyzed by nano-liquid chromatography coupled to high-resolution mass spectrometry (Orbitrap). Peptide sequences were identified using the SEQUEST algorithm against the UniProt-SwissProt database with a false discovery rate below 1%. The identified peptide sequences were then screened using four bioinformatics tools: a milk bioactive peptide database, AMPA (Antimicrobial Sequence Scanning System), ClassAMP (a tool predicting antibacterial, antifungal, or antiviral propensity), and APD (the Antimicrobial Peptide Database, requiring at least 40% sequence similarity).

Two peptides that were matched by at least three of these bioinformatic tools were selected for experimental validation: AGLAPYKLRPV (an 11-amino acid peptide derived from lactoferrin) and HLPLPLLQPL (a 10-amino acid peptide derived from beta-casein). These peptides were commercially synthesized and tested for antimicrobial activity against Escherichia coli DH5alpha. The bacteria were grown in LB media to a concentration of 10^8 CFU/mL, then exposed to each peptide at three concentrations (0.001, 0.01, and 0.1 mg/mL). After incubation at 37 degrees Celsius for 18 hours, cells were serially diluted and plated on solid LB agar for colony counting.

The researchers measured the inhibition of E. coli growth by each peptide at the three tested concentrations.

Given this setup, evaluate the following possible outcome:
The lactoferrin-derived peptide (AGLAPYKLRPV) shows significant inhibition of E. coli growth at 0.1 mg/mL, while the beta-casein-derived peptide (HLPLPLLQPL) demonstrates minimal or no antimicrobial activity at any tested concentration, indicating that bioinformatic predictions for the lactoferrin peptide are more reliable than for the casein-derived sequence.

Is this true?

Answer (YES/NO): NO